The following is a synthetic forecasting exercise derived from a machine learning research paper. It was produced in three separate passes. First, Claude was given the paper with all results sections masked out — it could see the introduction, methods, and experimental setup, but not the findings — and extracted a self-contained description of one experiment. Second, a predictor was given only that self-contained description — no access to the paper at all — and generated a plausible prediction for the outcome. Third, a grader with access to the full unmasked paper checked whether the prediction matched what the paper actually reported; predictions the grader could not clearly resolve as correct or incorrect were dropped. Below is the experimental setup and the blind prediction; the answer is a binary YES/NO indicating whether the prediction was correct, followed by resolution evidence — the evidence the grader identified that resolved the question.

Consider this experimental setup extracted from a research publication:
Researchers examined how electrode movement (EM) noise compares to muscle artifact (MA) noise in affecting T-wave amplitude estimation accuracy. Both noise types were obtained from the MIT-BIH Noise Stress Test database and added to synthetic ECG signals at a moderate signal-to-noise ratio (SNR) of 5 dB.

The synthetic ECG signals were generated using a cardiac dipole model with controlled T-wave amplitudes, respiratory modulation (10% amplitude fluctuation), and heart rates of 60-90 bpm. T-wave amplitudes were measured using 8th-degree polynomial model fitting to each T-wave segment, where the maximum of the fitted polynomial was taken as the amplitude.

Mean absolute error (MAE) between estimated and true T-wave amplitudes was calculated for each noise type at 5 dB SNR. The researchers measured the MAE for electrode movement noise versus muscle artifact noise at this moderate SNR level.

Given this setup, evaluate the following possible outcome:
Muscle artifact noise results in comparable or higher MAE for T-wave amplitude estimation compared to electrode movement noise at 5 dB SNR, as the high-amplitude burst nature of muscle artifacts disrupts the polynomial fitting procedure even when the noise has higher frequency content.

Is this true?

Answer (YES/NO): NO